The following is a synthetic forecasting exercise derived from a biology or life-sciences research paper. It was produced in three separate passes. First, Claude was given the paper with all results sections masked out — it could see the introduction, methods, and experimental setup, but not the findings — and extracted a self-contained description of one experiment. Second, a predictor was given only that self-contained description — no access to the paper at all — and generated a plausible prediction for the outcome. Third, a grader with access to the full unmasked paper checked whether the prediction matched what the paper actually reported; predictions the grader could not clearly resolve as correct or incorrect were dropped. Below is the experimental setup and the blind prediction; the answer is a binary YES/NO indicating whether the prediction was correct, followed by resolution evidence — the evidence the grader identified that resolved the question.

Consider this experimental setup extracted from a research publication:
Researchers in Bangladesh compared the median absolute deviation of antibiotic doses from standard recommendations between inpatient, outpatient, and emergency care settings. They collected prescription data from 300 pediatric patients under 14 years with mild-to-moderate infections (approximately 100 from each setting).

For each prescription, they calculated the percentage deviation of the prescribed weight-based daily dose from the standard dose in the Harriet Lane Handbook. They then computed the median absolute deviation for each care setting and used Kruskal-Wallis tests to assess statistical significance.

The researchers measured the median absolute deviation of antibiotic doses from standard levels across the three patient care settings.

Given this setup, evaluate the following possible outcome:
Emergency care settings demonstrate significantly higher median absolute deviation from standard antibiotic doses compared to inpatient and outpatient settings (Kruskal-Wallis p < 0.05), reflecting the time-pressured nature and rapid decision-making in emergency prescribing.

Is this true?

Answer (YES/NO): YES